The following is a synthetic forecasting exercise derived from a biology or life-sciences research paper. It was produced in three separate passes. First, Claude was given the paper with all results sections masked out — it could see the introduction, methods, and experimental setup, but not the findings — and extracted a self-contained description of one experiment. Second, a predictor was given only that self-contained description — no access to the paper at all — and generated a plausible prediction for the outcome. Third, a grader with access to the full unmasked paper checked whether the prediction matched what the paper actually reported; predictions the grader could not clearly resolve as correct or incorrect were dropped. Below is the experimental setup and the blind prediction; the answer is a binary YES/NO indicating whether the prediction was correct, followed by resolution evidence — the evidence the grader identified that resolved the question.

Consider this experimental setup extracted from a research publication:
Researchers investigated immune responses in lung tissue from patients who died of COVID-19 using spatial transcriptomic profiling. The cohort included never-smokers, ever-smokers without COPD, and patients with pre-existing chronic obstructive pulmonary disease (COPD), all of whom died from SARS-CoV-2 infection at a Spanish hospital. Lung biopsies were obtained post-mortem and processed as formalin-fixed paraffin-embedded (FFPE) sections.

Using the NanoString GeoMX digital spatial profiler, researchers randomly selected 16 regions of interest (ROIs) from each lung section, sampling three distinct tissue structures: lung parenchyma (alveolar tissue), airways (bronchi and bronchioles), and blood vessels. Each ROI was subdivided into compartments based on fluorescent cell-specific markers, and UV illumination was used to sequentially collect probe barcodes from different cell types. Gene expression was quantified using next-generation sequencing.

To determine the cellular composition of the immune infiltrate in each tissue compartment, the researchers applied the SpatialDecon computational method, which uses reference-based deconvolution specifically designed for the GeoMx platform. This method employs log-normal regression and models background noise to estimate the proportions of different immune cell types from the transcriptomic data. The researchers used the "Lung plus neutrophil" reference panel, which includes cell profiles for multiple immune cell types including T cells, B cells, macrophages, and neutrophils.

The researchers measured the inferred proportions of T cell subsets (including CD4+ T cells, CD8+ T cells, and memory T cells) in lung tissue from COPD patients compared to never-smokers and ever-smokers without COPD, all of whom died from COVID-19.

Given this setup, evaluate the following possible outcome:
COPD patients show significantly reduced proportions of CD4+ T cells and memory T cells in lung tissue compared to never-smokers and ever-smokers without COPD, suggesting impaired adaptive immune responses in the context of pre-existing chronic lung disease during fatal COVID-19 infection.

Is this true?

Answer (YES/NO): NO